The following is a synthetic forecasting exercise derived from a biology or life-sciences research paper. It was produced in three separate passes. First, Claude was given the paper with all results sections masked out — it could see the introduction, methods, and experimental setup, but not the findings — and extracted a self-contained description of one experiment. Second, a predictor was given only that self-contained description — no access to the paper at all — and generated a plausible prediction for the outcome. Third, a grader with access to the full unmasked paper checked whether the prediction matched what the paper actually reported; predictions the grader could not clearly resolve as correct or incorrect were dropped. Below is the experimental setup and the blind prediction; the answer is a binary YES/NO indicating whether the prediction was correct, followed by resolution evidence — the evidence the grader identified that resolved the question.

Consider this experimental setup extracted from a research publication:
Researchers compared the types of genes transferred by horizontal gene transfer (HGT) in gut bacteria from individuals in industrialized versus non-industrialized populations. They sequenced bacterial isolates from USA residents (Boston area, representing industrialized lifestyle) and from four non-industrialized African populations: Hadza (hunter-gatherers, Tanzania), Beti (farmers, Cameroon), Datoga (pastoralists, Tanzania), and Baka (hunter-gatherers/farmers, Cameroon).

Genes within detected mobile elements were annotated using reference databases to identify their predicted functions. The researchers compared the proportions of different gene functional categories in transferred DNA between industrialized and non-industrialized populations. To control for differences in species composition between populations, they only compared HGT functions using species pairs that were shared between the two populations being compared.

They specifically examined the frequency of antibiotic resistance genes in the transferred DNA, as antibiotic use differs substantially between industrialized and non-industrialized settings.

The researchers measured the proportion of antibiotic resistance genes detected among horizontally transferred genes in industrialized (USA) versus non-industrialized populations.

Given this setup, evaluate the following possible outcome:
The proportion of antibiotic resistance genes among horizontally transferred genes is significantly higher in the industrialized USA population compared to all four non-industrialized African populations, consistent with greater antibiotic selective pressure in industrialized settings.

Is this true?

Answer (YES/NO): NO